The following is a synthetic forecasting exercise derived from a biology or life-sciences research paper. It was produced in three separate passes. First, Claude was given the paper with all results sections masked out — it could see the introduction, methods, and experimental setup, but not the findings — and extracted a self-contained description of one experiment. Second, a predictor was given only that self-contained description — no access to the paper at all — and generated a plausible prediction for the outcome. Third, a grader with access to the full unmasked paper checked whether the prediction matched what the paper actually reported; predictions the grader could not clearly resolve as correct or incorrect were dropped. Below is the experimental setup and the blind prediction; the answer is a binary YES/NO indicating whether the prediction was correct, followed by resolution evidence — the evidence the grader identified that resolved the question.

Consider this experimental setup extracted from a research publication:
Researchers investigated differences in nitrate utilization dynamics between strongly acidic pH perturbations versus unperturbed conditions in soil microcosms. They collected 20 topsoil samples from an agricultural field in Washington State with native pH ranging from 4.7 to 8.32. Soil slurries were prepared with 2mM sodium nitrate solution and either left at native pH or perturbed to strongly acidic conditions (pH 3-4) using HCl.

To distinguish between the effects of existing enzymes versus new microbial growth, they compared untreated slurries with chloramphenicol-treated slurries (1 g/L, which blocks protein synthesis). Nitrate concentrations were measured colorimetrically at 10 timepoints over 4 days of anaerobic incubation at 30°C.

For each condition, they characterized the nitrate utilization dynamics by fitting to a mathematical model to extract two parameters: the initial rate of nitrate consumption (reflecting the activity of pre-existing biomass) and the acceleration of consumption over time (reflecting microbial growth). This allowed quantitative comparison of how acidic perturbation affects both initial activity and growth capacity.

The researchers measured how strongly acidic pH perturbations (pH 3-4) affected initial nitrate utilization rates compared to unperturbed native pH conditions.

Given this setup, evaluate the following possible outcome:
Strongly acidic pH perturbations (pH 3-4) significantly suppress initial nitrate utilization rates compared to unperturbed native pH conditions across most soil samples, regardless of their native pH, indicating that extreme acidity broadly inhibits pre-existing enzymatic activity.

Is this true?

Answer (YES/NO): YES